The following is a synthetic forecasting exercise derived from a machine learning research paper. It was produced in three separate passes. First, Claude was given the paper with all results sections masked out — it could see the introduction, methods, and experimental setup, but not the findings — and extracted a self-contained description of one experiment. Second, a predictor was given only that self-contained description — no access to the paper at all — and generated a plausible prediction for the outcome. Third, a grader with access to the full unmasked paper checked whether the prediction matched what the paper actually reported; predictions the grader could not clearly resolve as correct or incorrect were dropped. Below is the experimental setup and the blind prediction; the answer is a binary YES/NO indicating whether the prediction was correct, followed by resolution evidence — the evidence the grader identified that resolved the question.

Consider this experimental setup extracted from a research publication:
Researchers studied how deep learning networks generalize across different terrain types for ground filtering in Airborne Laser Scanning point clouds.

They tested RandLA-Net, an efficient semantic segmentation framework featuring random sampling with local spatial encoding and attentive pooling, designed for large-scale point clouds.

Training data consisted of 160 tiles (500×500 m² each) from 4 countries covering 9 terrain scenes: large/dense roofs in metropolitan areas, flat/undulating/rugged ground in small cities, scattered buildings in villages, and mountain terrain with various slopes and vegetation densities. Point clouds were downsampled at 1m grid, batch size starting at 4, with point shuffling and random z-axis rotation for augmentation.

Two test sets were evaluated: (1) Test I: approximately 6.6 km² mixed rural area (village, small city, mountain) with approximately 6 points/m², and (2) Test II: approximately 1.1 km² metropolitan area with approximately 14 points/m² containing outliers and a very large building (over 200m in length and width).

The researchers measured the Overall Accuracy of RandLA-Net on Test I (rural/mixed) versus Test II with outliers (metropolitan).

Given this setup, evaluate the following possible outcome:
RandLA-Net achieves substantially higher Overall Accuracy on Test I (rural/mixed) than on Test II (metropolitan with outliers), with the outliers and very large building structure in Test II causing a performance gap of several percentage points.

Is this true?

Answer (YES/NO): NO